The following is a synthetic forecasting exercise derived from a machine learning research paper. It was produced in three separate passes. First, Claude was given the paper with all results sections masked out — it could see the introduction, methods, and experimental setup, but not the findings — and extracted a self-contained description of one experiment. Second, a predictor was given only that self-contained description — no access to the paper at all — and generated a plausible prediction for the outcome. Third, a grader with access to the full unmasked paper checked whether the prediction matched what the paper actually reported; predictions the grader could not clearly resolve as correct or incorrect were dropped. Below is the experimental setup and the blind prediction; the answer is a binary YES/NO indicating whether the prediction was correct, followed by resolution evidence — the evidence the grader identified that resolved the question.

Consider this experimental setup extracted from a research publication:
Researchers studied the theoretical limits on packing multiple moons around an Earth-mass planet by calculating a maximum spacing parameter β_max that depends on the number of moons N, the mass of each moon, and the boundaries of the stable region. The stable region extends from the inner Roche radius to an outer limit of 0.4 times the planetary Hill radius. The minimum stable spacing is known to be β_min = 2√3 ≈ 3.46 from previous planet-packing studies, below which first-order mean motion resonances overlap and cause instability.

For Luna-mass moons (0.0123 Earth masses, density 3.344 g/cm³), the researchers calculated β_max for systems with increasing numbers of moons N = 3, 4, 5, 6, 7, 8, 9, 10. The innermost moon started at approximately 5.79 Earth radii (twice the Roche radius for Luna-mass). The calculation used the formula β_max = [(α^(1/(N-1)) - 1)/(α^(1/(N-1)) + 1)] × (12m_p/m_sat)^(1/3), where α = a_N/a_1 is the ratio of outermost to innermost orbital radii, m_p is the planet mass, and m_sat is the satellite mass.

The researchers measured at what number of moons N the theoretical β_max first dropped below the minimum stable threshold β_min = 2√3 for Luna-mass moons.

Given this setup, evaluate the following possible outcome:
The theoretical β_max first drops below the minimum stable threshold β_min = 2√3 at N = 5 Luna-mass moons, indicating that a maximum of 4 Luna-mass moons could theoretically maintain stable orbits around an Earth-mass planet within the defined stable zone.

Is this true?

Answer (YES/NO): YES